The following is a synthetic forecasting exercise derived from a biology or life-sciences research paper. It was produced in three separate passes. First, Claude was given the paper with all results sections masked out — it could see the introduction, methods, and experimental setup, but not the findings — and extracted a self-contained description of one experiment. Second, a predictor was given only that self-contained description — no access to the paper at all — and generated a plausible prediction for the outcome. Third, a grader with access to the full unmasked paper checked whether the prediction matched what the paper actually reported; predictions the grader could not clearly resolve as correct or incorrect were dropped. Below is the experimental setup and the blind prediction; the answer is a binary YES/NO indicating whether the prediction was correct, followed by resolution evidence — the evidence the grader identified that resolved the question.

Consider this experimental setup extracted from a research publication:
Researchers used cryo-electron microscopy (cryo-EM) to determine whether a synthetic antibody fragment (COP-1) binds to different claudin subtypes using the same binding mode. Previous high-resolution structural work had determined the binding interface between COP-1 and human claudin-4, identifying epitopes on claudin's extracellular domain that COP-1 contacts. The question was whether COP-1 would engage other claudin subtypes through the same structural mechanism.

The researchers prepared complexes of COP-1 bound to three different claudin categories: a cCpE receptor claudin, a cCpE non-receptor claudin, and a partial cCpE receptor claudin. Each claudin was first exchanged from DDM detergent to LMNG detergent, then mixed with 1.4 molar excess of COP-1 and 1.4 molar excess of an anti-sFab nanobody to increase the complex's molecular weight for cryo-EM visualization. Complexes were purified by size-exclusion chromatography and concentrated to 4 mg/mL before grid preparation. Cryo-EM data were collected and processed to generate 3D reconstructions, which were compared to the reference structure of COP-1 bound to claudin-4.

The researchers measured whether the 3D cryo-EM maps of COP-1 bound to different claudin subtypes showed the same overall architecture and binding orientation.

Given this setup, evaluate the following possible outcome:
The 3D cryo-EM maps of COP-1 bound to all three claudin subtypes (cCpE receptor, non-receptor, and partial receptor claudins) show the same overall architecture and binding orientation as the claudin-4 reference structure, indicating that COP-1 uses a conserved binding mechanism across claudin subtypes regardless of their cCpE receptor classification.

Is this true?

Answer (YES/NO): YES